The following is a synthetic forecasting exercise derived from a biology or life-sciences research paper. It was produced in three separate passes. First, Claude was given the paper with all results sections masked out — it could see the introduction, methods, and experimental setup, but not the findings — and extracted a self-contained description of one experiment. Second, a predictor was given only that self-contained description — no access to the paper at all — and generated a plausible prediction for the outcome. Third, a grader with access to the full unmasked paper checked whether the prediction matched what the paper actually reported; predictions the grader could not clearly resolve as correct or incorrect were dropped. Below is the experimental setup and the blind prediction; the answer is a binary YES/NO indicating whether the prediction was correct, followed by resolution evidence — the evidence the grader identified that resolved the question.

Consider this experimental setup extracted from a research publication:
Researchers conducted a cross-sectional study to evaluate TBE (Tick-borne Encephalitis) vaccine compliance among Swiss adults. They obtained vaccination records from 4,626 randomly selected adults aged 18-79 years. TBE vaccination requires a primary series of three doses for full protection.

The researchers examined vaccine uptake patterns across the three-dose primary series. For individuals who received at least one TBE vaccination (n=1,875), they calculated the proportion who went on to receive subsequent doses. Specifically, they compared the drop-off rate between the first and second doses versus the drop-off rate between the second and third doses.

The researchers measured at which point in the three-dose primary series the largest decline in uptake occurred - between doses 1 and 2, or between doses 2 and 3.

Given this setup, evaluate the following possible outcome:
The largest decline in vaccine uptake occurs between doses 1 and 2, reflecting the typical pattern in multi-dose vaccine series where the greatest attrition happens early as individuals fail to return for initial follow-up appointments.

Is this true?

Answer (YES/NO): NO